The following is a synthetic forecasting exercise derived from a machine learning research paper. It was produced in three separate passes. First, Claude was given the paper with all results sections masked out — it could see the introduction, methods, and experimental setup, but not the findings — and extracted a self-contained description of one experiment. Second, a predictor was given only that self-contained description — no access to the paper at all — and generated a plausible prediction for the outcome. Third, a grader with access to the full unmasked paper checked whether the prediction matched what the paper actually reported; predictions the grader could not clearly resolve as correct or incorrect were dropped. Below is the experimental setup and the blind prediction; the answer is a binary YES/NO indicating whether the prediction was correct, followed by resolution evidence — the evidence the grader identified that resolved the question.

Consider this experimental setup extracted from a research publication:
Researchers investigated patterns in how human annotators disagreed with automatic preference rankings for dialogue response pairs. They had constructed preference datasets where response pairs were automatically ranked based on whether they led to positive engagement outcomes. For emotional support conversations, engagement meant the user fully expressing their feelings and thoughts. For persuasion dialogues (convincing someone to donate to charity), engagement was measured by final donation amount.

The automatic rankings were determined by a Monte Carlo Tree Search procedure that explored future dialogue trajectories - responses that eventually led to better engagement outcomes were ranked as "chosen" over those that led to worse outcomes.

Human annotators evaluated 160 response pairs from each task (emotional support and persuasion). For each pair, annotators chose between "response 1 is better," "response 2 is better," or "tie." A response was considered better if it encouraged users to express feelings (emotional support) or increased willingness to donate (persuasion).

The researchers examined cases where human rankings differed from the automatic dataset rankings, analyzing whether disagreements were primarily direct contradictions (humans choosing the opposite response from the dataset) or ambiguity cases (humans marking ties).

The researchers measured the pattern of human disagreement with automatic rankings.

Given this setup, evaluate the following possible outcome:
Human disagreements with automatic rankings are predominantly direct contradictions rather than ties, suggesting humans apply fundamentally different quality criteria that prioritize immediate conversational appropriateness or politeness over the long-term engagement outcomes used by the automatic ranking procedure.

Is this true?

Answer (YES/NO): NO